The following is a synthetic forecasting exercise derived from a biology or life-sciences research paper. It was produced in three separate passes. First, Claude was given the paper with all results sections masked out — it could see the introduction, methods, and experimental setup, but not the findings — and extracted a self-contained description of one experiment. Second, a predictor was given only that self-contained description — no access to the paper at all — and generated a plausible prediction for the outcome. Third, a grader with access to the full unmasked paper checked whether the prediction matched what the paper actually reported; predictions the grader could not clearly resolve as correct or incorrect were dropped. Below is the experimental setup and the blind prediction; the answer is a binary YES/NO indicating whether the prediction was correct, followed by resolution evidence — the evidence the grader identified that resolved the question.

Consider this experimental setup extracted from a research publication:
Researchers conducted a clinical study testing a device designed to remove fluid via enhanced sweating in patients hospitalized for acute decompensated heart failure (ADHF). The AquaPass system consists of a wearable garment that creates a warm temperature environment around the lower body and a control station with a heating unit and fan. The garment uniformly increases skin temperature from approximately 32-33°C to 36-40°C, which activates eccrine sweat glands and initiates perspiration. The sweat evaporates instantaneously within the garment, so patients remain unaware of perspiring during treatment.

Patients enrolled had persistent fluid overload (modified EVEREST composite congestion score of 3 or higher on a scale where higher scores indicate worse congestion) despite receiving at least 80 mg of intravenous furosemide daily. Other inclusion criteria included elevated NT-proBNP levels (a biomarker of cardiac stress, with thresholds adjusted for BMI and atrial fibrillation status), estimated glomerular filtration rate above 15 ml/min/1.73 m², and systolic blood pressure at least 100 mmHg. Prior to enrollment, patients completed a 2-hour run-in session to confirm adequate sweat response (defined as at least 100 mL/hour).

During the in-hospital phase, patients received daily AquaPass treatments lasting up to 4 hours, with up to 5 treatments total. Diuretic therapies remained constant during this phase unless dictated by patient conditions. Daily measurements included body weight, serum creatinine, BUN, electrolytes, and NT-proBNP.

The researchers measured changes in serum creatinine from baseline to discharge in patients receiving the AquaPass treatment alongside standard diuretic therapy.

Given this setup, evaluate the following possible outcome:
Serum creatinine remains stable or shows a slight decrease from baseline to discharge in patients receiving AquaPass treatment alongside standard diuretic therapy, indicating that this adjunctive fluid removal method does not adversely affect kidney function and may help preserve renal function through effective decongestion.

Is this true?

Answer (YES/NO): YES